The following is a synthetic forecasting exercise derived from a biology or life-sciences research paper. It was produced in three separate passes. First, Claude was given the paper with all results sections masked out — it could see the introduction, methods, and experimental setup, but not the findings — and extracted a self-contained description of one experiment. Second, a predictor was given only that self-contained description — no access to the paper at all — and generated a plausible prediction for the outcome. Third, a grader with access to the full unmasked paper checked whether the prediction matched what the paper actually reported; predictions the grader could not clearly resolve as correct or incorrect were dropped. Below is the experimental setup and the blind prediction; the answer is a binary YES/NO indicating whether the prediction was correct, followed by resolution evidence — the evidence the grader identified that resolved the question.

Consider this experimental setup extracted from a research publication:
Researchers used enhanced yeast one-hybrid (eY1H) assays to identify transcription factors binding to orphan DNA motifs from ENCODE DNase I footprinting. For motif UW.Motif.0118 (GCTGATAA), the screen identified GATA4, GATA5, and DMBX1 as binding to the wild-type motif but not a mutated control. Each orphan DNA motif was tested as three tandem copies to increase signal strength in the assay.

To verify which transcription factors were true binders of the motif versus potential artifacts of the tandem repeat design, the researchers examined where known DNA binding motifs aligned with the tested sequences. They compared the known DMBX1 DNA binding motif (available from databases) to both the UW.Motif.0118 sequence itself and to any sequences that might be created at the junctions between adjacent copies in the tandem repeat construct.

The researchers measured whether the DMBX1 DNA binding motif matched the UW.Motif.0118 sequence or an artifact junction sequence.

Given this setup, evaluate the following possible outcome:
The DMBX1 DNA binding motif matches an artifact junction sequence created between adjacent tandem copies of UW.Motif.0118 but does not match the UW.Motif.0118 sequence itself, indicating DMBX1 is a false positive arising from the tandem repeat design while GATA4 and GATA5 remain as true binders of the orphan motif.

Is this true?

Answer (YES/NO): YES